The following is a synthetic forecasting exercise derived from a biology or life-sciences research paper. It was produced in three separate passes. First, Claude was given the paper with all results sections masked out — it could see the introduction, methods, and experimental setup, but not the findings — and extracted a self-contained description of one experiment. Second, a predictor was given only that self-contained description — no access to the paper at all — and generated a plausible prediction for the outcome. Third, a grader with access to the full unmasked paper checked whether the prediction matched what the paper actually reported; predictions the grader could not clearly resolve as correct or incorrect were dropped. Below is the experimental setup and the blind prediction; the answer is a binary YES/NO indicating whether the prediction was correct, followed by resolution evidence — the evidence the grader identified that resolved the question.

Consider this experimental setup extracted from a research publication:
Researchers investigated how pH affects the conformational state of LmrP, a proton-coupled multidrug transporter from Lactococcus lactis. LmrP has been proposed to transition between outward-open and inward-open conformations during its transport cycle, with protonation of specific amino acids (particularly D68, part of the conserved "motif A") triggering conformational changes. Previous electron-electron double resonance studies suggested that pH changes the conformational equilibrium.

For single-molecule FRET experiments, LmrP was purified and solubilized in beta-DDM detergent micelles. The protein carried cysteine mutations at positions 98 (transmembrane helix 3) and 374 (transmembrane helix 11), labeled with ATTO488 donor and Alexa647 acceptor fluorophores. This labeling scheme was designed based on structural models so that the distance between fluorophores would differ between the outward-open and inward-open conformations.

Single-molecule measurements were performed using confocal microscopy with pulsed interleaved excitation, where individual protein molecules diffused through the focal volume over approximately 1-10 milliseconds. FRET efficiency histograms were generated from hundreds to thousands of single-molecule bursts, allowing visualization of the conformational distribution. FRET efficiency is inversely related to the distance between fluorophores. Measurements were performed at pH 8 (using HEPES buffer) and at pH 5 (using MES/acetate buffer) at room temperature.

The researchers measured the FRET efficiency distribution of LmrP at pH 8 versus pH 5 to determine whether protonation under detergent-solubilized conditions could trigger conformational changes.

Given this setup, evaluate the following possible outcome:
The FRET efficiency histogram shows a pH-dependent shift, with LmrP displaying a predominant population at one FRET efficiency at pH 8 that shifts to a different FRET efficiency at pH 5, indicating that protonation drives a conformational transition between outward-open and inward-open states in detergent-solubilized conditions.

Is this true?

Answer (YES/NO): YES